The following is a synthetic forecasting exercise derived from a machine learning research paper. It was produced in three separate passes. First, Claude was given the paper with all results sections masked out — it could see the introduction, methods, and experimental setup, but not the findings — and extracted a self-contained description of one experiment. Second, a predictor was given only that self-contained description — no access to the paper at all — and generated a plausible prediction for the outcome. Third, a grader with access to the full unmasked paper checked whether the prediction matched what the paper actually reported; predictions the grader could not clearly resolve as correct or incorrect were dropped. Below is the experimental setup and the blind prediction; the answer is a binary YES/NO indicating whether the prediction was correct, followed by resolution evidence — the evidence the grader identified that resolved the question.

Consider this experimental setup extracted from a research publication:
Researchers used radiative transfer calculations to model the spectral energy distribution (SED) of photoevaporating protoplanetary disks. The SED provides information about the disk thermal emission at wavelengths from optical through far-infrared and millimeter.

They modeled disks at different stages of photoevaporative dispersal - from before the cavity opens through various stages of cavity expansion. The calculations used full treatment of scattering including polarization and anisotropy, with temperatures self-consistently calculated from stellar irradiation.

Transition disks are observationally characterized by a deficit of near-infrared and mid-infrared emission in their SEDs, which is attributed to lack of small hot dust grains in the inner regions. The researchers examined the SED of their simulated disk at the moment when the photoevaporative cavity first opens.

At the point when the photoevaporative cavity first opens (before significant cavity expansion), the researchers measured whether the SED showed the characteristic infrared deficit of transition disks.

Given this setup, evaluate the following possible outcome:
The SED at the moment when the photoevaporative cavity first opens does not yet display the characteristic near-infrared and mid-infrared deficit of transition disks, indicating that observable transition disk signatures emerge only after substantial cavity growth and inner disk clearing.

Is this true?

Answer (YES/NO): NO